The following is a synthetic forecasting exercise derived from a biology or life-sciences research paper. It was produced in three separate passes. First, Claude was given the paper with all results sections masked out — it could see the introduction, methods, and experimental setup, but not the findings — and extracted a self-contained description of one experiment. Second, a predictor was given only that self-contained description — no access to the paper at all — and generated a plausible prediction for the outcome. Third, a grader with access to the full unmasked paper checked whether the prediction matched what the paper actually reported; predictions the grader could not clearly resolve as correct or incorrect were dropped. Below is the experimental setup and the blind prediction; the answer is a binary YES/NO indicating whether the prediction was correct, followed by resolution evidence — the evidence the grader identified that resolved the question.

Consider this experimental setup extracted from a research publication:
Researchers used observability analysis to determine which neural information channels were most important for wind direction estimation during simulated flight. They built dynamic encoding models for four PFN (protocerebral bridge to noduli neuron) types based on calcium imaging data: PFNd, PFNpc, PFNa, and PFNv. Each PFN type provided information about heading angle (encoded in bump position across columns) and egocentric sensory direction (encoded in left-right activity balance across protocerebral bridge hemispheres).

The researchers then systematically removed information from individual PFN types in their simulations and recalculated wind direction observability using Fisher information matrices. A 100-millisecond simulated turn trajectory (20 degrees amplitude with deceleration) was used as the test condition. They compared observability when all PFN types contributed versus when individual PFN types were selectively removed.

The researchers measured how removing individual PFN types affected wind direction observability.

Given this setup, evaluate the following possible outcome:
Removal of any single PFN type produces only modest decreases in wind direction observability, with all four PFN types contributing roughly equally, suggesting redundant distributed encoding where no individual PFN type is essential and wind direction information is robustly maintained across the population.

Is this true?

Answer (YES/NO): NO